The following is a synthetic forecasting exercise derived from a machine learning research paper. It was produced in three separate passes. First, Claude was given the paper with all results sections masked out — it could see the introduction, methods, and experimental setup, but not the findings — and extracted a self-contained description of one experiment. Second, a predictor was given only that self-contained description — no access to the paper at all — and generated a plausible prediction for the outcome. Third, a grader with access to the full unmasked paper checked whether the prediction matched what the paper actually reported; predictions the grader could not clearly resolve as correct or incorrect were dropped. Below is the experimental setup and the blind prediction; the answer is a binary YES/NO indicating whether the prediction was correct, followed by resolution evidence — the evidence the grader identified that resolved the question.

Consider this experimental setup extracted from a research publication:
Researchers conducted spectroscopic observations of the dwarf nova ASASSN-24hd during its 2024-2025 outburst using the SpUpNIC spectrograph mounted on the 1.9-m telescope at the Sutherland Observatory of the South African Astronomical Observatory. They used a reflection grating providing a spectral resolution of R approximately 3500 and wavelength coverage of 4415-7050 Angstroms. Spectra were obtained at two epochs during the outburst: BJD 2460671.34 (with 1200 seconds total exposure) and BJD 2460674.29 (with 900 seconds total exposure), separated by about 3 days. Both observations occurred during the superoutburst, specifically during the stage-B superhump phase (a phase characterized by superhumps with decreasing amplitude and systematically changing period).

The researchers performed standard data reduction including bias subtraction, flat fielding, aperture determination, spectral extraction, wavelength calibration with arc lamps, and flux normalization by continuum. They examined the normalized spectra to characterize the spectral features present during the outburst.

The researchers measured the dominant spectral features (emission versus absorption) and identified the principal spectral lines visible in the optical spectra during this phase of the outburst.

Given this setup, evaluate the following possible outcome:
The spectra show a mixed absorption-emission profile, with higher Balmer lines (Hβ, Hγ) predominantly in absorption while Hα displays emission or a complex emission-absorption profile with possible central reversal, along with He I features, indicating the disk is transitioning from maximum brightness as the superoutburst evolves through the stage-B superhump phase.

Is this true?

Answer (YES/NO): NO